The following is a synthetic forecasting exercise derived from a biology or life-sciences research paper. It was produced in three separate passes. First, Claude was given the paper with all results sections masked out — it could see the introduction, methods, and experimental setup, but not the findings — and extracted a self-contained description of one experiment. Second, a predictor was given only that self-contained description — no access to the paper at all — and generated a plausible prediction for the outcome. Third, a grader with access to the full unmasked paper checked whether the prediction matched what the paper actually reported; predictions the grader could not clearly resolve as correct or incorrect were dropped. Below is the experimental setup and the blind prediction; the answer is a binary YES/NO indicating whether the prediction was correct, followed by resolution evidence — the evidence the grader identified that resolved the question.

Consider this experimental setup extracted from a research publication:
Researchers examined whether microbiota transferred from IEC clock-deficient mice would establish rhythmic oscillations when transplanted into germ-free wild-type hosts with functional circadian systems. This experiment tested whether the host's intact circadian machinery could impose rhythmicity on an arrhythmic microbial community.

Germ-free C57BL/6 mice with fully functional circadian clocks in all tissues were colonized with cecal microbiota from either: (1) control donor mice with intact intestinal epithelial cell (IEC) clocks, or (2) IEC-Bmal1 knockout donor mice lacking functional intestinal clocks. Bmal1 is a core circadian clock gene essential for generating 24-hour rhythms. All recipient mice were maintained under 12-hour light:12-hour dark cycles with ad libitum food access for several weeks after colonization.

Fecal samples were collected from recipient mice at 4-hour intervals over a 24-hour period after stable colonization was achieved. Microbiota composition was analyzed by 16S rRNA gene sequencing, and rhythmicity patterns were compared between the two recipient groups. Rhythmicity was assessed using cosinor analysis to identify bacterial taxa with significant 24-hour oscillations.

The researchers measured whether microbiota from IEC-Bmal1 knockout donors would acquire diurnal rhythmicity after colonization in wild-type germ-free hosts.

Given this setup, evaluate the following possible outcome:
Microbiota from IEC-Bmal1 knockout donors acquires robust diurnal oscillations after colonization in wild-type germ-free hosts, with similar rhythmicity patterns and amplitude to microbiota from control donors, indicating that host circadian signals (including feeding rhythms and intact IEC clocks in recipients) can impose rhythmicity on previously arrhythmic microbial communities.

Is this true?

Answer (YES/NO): NO